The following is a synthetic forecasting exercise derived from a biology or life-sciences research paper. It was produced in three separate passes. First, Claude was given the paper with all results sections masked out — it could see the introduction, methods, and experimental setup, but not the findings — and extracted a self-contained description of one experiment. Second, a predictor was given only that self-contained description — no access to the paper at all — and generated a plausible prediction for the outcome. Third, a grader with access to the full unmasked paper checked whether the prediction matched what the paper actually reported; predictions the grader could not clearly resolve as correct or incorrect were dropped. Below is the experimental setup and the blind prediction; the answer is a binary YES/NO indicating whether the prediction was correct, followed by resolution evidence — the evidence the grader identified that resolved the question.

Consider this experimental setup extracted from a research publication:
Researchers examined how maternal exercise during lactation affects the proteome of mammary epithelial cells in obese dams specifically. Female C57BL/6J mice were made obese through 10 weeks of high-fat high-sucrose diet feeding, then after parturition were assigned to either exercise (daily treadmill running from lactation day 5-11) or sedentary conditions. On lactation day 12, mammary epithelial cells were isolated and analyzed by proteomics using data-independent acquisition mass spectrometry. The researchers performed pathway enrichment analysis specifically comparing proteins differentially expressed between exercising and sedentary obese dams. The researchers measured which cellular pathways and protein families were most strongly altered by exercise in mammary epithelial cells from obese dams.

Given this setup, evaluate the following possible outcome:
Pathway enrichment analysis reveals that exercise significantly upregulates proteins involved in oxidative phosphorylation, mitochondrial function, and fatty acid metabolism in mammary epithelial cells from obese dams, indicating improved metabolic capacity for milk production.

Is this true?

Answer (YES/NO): NO